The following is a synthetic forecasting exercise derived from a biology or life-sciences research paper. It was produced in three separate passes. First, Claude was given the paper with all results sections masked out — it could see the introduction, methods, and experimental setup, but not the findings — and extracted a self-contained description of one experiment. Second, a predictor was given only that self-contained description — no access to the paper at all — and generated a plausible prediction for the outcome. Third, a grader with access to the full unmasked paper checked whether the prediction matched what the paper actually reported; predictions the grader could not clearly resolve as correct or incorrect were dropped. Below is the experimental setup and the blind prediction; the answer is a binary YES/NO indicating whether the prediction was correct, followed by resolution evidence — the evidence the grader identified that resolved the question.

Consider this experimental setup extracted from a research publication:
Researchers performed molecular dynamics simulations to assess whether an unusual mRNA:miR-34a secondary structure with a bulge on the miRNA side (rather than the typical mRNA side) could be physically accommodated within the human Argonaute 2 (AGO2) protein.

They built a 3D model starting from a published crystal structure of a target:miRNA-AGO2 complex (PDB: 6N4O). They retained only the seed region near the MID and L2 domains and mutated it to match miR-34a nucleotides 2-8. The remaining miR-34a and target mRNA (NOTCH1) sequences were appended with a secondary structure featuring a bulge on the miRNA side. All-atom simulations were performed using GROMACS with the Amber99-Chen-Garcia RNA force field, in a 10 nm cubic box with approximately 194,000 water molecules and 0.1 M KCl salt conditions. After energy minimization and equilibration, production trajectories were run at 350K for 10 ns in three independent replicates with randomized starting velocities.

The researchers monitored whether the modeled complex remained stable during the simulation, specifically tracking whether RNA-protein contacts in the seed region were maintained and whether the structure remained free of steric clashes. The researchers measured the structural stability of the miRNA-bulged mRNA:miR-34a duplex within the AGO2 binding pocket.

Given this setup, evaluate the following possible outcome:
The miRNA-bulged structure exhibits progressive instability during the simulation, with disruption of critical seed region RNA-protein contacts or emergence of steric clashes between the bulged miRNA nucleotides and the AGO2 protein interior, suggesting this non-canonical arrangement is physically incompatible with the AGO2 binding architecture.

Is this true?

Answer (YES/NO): NO